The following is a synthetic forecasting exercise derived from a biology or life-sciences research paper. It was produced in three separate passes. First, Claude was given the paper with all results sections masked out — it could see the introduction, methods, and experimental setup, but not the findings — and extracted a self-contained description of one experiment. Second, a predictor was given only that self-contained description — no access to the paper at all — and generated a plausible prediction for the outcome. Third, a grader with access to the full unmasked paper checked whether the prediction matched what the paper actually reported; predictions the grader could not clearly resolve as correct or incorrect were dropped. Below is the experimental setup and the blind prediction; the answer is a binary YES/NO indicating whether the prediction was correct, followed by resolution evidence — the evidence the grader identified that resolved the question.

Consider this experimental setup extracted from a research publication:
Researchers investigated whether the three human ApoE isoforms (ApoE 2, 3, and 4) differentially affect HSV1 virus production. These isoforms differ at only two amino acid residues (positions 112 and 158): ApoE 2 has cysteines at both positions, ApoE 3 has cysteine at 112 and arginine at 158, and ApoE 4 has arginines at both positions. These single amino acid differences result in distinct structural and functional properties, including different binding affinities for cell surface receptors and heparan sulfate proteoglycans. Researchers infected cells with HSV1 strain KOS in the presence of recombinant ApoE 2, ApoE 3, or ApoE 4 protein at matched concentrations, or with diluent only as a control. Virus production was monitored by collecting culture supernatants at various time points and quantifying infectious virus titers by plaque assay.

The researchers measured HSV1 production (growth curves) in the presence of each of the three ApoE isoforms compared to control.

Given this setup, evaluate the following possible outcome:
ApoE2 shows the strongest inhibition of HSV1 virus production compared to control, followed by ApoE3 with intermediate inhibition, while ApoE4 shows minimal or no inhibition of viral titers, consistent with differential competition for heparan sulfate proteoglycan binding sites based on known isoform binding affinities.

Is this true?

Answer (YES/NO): NO